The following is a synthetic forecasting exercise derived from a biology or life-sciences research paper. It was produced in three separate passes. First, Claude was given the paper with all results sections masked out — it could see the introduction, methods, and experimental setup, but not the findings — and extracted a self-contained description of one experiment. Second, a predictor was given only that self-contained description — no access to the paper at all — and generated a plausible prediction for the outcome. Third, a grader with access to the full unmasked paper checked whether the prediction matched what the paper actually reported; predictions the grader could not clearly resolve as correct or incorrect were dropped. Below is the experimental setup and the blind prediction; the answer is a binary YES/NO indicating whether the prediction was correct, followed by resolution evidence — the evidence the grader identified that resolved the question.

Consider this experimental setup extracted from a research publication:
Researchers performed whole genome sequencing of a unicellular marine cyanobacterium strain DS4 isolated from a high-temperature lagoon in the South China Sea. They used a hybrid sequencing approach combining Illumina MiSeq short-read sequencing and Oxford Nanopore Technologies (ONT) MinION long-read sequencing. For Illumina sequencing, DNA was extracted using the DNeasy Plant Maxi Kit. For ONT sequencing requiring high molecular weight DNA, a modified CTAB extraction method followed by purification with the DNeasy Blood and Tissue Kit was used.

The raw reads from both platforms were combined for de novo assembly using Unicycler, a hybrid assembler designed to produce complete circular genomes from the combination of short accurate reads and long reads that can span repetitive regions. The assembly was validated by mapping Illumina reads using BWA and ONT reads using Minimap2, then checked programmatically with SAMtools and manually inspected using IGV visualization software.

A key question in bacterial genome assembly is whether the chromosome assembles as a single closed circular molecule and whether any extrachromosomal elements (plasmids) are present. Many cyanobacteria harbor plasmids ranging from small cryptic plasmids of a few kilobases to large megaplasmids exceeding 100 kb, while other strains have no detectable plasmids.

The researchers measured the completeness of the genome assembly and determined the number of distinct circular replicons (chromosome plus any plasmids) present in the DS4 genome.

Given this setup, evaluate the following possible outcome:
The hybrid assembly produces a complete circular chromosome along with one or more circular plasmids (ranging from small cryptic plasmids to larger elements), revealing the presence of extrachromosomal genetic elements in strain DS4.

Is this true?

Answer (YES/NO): YES